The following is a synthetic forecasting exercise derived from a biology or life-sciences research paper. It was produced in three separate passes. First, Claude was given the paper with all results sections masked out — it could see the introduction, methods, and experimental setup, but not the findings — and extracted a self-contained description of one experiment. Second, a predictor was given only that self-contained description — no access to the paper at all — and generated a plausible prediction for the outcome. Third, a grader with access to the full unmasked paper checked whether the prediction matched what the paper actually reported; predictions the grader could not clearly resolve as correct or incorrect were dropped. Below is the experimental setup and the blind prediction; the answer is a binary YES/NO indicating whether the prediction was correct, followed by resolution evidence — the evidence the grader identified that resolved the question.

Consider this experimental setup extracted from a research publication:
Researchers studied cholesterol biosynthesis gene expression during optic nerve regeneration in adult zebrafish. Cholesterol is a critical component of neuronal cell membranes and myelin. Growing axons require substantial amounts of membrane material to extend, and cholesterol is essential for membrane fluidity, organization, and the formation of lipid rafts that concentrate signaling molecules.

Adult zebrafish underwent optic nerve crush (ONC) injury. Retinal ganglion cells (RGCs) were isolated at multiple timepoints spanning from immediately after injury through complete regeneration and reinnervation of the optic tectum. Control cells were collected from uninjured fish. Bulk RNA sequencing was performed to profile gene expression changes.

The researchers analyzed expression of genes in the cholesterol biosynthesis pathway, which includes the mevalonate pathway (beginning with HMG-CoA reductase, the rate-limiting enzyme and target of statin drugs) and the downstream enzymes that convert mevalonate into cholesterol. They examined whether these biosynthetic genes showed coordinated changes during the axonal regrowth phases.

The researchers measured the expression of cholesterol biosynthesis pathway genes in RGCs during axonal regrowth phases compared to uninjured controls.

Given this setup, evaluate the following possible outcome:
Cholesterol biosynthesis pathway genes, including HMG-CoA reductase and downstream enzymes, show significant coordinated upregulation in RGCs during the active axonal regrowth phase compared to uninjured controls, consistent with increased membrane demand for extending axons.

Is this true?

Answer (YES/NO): YES